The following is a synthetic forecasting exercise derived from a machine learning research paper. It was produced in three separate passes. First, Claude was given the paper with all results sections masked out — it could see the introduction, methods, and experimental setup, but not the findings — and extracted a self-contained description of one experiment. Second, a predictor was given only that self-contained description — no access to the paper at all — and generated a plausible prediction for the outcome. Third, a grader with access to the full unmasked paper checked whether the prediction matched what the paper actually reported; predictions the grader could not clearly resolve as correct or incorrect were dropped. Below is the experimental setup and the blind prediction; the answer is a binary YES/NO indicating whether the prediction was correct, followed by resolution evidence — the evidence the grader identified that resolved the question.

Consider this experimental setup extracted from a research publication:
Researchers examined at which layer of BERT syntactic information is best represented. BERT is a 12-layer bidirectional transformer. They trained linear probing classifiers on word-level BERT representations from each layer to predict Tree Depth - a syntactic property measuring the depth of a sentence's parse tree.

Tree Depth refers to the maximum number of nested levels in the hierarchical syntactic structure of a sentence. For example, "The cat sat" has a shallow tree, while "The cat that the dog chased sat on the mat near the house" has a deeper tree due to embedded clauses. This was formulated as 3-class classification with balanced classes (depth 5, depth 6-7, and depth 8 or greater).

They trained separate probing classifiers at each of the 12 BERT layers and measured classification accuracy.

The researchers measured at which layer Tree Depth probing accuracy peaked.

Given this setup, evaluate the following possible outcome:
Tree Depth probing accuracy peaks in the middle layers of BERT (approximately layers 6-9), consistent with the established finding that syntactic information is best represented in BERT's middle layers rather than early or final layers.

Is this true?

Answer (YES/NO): YES